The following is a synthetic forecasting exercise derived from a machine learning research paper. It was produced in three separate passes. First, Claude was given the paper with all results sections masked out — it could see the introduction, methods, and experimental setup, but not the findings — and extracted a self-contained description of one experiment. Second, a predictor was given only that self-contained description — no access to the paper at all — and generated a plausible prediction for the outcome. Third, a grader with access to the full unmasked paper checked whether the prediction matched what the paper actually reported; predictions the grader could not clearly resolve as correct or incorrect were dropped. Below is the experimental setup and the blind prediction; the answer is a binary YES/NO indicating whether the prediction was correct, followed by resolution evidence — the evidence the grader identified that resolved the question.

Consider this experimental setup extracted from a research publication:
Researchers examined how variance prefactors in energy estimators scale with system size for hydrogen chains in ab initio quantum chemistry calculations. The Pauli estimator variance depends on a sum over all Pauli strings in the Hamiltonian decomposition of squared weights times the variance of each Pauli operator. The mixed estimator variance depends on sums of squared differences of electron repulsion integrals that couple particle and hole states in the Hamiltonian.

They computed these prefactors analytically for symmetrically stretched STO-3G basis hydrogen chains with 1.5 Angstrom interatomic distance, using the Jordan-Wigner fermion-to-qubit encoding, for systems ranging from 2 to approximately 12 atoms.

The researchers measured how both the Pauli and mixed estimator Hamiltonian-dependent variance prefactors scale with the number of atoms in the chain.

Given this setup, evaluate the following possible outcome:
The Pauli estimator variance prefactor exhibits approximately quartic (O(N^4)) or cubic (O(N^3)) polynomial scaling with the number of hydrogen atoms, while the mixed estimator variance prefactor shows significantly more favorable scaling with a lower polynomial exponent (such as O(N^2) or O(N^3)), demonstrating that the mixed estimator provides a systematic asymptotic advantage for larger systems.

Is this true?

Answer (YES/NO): NO